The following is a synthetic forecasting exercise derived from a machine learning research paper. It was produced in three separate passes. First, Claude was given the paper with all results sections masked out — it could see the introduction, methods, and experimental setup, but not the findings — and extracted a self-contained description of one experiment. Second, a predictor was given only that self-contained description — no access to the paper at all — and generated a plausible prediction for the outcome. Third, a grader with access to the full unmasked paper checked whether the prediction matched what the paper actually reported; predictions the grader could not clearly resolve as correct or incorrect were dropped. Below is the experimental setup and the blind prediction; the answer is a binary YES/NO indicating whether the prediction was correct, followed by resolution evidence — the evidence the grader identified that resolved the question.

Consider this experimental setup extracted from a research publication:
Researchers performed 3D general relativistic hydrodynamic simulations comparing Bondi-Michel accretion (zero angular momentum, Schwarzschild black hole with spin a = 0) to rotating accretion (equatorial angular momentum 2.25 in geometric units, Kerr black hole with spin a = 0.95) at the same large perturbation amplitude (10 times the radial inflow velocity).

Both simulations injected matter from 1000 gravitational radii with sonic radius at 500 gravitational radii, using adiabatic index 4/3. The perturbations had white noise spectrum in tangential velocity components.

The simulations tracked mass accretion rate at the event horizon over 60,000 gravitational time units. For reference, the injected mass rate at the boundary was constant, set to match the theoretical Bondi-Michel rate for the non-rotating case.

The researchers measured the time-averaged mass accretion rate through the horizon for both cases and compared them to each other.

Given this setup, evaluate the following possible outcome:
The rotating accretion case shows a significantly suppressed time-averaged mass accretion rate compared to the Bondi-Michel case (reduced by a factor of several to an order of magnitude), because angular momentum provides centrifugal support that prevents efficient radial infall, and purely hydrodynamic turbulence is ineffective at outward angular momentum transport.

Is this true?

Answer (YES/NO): NO